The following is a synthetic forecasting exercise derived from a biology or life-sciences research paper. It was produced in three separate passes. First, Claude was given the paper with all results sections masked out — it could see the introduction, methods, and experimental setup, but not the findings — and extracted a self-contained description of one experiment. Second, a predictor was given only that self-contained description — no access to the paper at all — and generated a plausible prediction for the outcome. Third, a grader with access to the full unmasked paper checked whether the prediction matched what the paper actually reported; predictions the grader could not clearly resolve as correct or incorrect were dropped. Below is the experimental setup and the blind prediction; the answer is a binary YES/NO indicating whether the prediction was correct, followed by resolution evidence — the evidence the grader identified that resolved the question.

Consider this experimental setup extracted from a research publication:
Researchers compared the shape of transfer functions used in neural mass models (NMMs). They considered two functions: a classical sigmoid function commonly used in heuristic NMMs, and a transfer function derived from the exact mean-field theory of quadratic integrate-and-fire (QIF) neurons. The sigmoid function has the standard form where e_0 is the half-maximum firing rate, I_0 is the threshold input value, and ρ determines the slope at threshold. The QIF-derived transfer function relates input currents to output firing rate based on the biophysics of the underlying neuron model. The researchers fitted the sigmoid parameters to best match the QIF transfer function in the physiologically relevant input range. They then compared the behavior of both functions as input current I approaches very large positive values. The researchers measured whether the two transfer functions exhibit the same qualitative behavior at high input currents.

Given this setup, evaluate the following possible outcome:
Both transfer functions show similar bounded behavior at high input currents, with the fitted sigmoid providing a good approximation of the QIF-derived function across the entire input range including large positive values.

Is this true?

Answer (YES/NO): NO